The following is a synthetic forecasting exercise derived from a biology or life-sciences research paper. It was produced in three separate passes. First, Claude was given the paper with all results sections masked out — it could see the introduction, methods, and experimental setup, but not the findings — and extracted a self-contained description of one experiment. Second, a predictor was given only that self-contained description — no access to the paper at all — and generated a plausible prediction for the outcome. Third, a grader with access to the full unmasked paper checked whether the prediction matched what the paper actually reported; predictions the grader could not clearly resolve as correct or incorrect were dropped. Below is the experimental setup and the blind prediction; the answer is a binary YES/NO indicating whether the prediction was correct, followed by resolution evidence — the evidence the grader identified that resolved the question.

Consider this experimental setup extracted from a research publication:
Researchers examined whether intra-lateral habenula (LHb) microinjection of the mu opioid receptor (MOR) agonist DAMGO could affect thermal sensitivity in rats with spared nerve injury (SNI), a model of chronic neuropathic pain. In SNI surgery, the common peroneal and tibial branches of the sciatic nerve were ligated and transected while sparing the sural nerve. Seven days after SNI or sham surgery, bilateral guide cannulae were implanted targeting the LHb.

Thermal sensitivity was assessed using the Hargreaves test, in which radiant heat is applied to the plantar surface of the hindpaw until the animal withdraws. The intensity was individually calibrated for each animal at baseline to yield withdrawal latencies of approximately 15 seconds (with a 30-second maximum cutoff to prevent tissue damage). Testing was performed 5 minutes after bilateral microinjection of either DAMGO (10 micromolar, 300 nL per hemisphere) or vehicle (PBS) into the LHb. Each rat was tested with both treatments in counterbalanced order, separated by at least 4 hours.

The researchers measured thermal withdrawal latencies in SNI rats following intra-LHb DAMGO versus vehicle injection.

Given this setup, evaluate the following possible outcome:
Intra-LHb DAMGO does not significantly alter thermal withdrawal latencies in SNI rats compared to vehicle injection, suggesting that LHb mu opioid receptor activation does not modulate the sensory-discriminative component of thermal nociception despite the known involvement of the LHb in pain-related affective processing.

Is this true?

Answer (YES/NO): YES